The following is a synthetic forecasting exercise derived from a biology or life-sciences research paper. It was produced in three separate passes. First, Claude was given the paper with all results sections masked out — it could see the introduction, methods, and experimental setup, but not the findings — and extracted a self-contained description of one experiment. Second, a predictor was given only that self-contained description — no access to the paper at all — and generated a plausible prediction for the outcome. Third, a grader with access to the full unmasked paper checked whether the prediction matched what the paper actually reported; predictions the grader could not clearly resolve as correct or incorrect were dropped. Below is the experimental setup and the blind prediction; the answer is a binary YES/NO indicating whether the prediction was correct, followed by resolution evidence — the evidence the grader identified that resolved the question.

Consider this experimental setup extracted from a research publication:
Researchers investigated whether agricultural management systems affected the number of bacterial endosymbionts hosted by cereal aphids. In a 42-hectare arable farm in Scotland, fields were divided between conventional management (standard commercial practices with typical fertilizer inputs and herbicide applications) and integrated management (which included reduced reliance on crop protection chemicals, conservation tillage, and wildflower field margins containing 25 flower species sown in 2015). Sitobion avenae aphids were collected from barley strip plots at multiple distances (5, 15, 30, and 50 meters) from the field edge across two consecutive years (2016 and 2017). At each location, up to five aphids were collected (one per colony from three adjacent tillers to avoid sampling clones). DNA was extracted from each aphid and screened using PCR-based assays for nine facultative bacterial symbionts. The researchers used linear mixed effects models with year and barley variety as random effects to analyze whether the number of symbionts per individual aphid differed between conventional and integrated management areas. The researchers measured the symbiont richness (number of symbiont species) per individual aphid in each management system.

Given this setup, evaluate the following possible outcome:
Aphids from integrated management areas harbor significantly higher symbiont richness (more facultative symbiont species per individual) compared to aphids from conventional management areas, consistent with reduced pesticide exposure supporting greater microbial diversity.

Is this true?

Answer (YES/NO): YES